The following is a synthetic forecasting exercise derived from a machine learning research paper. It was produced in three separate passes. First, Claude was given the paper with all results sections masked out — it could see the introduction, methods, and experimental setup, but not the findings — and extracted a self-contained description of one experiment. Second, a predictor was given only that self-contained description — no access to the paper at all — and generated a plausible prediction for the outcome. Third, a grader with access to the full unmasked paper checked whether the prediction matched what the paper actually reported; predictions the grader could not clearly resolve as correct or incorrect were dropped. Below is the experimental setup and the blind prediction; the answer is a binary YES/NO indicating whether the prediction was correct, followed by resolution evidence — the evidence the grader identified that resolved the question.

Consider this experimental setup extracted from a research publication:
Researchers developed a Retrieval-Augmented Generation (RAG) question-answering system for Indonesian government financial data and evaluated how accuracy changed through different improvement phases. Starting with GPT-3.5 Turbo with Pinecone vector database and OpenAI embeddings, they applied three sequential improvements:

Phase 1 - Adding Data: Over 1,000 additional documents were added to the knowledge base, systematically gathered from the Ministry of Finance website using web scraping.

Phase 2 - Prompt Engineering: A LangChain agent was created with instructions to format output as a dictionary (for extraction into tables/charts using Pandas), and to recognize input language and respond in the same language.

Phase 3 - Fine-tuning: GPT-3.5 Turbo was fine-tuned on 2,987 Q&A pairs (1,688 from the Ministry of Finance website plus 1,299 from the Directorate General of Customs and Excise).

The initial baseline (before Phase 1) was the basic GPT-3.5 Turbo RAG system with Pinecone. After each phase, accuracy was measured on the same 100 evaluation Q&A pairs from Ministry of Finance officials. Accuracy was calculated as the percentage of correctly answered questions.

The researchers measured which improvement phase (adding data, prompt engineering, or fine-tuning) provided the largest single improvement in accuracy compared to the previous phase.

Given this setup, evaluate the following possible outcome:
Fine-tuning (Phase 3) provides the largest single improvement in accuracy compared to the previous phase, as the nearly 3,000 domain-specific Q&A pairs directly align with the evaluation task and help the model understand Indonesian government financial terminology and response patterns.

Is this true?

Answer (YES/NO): NO